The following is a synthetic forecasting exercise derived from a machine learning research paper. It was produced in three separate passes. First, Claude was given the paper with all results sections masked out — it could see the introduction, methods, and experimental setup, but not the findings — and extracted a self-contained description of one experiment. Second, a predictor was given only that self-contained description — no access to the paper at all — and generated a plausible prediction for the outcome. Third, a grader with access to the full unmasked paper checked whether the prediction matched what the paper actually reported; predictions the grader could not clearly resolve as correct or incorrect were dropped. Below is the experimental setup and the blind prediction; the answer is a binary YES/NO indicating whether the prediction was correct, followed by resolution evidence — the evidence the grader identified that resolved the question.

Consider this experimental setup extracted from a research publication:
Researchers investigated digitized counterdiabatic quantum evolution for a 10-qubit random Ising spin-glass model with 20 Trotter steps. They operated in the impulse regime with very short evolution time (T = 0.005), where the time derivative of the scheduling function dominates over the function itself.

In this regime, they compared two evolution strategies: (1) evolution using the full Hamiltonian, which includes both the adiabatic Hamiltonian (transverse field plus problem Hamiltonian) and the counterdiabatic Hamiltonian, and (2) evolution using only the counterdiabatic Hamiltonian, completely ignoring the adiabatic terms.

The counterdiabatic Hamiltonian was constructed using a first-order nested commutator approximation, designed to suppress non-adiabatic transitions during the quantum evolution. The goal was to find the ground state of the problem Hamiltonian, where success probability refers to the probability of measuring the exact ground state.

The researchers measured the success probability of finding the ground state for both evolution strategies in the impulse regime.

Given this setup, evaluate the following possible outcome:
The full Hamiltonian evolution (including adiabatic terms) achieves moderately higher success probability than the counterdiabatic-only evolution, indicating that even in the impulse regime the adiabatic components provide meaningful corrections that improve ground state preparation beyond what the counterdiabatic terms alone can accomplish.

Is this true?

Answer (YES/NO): NO